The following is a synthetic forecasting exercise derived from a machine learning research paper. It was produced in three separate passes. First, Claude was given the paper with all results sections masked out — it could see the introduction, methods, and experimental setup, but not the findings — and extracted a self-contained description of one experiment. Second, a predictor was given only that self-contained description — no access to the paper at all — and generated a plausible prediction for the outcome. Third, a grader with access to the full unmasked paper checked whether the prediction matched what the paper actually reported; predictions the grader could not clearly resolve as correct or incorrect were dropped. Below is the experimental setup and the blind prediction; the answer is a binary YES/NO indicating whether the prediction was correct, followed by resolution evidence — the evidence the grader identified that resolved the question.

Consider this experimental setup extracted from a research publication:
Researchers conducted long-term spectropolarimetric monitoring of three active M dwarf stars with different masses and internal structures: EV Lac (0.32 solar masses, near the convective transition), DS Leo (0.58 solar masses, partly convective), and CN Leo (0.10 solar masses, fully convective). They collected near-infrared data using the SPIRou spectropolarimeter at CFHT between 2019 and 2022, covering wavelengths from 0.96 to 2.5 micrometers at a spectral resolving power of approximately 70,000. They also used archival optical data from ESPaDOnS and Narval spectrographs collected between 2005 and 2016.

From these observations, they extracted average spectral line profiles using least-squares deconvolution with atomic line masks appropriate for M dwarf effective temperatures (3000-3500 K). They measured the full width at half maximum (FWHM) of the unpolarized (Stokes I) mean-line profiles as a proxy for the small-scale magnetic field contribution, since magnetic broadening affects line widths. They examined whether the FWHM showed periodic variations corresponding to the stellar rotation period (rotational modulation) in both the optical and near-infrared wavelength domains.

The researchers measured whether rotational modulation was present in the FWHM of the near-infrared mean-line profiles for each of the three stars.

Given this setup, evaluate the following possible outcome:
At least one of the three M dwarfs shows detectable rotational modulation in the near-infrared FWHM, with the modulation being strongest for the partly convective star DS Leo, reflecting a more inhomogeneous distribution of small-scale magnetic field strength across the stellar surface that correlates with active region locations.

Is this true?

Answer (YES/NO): YES